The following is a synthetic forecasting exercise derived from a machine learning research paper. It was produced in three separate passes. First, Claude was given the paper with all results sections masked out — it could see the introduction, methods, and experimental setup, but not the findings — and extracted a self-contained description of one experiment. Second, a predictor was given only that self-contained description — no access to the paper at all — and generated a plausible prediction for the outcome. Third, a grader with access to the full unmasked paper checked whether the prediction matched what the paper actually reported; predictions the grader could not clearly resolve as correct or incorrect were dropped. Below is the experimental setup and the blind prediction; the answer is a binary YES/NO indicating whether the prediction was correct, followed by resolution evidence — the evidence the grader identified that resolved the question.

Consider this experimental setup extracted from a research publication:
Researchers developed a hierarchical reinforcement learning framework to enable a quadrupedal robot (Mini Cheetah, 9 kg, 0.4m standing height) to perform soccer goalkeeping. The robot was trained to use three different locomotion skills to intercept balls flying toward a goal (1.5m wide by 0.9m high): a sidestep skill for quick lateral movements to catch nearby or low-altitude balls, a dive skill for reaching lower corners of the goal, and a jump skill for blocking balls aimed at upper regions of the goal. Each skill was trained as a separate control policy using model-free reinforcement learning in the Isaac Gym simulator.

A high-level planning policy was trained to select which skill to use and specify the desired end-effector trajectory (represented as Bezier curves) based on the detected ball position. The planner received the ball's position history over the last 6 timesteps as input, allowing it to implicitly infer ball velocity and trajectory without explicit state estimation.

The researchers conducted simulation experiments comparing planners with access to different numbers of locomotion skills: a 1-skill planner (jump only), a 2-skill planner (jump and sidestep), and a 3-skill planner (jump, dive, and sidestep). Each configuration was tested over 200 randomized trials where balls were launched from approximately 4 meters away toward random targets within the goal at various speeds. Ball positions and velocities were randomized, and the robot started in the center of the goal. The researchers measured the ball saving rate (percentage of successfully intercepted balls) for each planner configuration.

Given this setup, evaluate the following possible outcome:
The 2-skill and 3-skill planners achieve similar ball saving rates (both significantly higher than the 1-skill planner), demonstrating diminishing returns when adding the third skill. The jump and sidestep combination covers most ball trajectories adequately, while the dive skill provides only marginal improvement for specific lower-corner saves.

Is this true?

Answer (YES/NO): NO